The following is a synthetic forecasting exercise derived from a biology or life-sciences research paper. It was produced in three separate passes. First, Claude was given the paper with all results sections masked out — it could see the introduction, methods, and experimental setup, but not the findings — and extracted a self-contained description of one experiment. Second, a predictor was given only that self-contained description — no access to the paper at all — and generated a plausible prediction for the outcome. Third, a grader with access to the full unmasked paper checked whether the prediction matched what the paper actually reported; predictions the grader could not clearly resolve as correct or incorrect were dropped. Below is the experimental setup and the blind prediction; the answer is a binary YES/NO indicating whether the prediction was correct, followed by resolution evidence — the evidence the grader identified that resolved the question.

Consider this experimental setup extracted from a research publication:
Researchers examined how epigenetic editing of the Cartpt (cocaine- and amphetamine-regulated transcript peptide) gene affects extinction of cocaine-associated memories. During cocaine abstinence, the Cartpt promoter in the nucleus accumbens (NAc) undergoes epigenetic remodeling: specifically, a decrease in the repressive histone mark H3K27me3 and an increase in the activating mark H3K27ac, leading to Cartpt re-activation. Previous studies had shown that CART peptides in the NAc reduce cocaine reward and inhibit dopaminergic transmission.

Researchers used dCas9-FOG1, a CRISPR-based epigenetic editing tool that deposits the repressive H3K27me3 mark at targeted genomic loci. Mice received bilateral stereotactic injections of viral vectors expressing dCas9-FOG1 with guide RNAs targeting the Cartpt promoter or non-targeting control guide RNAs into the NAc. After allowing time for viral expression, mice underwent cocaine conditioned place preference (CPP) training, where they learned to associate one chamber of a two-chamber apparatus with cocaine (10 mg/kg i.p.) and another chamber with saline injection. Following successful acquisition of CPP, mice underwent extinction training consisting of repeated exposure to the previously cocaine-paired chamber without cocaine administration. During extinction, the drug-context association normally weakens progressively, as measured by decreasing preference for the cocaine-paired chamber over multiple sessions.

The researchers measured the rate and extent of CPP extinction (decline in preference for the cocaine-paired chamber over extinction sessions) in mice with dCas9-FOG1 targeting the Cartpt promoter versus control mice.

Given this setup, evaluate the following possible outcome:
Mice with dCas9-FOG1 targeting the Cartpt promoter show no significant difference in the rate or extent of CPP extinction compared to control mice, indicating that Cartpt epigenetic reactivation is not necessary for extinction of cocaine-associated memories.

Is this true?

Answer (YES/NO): NO